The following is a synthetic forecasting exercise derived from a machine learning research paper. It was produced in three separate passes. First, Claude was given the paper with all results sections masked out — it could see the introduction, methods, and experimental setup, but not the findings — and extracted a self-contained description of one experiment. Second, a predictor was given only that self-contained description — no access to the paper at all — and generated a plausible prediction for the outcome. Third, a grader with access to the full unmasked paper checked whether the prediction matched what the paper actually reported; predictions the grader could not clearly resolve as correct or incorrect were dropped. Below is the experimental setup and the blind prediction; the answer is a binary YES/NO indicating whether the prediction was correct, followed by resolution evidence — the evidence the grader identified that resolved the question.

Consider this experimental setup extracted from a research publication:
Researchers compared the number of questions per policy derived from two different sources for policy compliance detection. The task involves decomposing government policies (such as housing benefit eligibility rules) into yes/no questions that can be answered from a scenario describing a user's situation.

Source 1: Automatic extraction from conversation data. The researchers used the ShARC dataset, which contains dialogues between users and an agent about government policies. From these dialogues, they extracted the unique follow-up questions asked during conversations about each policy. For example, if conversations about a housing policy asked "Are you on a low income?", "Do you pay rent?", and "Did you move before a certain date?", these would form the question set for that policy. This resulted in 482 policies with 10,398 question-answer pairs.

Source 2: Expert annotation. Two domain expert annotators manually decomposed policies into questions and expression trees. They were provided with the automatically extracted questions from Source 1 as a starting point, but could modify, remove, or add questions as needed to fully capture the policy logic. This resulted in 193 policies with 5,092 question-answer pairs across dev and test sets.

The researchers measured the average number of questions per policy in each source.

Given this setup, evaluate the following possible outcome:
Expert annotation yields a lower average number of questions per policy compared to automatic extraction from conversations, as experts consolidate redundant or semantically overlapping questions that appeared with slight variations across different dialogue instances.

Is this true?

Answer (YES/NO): NO